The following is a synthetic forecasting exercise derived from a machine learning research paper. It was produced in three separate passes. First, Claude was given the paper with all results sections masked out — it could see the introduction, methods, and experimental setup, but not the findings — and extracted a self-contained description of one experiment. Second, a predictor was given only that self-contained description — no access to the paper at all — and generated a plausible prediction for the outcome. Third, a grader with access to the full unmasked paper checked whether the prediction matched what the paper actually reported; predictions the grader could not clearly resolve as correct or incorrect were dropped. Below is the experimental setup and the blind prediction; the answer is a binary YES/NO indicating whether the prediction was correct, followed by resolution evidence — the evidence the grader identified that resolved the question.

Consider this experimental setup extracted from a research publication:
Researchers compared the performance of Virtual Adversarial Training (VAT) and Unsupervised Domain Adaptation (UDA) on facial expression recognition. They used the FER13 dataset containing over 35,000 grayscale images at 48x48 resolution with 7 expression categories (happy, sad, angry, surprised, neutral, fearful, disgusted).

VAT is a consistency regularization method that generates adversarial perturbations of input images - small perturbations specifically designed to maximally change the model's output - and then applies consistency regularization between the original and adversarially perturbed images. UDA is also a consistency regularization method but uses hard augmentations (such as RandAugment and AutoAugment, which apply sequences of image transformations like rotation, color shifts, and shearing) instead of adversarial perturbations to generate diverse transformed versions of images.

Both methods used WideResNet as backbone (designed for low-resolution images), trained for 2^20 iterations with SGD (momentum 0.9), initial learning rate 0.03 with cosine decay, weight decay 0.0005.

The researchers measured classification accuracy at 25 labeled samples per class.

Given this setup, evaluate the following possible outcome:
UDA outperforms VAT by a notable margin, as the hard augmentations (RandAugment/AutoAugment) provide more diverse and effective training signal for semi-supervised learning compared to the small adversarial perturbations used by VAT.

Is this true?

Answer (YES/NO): NO